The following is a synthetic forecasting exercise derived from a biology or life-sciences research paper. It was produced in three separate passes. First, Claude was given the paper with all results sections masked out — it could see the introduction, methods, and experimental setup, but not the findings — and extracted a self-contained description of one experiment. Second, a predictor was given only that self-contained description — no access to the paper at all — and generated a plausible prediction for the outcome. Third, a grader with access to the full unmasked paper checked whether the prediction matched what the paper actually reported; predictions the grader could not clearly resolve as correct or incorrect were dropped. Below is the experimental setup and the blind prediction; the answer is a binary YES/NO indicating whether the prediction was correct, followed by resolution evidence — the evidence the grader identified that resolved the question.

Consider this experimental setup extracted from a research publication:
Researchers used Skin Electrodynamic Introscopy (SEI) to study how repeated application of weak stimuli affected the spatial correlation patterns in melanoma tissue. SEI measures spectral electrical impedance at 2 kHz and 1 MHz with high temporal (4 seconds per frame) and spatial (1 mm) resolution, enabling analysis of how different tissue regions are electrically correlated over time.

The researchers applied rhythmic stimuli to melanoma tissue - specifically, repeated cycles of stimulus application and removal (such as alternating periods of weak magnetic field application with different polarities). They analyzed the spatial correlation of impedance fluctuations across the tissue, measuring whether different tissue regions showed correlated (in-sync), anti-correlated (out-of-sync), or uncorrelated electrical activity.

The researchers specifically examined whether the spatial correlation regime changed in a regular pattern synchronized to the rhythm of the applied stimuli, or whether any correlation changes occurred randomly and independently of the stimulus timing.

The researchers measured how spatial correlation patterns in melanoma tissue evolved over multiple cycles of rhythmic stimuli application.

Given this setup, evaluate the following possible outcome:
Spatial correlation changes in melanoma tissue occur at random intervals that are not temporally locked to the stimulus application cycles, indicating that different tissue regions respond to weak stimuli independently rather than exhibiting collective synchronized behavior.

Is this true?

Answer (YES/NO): NO